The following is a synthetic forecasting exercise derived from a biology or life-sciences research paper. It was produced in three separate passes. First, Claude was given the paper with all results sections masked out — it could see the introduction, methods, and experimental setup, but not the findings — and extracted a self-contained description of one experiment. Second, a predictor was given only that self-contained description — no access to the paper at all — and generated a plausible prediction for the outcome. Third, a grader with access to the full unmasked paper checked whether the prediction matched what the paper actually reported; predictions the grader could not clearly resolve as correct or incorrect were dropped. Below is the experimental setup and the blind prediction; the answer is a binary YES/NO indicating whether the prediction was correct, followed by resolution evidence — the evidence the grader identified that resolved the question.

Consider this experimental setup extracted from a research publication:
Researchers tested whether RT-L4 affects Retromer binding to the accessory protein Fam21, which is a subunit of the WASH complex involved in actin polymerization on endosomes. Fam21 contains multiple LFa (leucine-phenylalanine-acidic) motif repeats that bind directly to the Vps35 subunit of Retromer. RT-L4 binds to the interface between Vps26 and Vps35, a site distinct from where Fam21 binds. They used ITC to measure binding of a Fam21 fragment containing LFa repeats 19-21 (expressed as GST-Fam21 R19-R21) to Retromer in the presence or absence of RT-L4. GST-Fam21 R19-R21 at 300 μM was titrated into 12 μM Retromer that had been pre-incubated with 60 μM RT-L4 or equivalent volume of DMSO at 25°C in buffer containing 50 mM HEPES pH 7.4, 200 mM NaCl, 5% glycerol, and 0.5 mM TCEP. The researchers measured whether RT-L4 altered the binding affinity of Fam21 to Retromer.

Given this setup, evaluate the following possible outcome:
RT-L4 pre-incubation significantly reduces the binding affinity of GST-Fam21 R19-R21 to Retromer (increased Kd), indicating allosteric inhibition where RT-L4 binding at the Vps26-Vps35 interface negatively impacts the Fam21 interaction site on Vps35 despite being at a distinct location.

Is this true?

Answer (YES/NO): NO